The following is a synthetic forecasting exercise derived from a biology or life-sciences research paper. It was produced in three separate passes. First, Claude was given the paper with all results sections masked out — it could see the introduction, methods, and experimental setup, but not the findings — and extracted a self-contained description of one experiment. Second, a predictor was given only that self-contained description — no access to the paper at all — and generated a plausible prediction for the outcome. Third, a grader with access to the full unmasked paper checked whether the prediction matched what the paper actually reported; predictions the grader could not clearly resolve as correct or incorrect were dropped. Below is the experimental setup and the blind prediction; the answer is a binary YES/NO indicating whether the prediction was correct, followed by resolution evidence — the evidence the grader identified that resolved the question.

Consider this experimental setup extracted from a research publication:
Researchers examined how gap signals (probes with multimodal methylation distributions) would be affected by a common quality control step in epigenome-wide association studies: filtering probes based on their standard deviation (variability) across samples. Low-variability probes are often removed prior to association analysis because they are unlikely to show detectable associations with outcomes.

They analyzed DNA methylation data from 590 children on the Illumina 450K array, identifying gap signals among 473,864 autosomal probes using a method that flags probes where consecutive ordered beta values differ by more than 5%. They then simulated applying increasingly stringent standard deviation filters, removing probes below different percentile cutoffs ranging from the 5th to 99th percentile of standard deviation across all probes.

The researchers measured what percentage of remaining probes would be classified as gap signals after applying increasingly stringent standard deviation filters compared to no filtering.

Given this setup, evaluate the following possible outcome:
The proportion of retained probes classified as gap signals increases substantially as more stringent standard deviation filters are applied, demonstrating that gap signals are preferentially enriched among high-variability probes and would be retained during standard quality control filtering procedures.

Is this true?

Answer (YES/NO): YES